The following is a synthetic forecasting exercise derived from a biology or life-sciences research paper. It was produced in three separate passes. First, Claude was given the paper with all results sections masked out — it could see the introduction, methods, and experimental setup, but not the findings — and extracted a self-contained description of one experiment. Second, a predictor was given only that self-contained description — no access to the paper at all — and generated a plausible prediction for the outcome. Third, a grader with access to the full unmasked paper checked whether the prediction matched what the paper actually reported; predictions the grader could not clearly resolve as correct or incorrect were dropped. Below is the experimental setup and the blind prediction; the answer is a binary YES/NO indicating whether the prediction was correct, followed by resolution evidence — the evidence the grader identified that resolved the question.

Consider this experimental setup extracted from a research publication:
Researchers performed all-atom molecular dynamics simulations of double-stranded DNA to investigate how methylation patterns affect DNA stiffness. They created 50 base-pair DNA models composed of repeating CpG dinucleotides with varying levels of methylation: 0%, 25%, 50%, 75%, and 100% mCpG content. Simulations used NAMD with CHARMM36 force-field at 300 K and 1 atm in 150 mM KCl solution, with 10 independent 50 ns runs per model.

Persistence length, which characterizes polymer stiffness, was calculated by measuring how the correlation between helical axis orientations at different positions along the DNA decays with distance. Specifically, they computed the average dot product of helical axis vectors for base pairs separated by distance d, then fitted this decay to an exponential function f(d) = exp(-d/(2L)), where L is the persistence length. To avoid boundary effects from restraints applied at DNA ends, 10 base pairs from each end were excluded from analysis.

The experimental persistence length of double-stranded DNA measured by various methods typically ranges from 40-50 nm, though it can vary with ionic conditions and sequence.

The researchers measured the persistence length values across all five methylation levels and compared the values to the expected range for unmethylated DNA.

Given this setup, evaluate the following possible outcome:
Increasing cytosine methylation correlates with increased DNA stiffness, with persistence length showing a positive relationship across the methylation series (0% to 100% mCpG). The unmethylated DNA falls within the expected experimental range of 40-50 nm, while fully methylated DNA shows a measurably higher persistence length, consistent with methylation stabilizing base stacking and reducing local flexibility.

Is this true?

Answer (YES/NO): NO